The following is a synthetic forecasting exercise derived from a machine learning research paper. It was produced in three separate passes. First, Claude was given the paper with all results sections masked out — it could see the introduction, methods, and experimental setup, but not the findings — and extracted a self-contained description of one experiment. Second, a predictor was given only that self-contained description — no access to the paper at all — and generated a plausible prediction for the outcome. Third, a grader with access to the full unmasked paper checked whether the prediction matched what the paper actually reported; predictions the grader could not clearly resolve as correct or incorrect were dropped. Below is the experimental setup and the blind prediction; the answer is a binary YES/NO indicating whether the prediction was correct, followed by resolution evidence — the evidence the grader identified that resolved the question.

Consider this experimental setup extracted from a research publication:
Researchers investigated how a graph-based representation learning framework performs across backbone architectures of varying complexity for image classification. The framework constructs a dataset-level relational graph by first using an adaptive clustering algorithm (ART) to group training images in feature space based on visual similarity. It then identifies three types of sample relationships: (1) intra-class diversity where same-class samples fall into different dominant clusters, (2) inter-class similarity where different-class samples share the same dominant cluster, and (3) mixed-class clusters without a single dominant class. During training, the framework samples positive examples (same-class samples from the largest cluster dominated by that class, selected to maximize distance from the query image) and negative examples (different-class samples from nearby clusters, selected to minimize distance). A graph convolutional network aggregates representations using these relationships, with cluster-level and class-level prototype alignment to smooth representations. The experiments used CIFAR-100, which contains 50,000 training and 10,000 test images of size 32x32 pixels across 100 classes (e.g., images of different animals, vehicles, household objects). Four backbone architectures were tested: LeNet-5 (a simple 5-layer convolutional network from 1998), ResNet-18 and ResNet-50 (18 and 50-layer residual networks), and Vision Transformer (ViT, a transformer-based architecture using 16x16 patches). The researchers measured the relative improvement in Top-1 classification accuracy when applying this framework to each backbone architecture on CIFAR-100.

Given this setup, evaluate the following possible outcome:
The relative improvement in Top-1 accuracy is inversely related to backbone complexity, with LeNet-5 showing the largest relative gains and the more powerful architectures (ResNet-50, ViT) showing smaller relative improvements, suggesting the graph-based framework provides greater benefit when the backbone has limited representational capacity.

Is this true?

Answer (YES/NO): YES